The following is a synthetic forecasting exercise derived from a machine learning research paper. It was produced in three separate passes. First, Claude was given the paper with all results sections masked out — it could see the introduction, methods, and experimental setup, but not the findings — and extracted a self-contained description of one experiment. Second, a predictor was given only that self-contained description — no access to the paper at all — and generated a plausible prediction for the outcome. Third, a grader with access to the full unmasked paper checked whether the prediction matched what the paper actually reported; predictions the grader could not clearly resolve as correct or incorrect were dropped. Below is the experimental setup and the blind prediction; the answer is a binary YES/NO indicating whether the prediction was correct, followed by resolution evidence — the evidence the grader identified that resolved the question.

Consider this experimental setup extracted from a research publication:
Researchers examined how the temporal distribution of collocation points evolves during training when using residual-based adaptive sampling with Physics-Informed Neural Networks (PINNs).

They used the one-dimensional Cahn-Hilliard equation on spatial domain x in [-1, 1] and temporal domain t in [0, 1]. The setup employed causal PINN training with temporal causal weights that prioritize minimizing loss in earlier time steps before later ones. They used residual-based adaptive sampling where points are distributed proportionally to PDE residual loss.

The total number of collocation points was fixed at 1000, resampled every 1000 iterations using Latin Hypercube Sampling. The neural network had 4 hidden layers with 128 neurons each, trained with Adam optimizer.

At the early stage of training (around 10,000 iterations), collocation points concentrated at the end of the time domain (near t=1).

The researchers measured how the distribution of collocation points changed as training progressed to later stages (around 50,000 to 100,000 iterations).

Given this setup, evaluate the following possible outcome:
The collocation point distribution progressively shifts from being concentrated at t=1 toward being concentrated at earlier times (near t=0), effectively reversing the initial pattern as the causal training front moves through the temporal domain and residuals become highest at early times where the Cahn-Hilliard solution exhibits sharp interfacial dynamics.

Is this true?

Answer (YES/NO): YES